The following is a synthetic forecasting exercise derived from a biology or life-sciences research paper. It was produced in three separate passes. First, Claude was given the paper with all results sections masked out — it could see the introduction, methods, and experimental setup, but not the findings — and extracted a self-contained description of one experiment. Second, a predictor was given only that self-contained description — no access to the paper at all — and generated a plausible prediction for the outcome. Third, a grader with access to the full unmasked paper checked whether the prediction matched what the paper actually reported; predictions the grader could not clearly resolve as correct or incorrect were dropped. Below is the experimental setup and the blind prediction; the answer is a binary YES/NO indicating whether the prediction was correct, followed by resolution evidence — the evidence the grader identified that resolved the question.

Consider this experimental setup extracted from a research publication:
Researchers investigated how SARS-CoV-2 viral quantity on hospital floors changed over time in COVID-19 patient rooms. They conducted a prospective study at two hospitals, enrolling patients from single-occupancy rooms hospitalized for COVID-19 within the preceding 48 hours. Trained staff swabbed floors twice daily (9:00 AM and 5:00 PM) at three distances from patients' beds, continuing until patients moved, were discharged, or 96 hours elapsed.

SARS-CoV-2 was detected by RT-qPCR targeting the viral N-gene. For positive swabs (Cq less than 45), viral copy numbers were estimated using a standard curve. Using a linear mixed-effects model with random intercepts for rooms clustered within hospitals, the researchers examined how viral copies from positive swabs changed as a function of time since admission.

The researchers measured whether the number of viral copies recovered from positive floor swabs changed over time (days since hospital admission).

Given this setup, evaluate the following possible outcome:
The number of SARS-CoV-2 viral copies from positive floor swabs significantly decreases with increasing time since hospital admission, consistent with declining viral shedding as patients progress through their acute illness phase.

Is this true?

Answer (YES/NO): NO